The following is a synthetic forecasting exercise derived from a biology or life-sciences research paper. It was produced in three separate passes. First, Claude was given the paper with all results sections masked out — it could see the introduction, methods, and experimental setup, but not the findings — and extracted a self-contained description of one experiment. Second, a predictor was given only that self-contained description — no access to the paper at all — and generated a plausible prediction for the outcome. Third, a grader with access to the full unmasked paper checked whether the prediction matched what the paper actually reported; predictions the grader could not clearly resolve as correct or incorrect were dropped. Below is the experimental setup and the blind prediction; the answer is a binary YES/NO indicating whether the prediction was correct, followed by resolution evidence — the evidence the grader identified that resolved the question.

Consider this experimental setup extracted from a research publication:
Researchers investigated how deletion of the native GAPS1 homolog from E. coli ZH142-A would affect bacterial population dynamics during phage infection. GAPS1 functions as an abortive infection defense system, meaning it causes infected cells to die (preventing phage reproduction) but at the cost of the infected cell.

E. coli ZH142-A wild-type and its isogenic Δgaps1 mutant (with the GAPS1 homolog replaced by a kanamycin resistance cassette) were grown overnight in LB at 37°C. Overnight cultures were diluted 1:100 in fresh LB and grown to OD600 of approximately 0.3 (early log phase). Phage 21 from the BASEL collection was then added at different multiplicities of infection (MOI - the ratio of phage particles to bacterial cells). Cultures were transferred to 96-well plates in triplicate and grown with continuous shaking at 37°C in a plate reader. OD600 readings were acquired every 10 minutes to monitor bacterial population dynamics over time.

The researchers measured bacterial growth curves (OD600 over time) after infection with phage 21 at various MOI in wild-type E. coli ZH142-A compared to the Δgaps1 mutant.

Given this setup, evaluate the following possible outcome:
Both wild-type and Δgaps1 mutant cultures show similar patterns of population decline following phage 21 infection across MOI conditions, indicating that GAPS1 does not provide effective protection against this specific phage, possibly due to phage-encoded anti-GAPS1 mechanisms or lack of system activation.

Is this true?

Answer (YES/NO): NO